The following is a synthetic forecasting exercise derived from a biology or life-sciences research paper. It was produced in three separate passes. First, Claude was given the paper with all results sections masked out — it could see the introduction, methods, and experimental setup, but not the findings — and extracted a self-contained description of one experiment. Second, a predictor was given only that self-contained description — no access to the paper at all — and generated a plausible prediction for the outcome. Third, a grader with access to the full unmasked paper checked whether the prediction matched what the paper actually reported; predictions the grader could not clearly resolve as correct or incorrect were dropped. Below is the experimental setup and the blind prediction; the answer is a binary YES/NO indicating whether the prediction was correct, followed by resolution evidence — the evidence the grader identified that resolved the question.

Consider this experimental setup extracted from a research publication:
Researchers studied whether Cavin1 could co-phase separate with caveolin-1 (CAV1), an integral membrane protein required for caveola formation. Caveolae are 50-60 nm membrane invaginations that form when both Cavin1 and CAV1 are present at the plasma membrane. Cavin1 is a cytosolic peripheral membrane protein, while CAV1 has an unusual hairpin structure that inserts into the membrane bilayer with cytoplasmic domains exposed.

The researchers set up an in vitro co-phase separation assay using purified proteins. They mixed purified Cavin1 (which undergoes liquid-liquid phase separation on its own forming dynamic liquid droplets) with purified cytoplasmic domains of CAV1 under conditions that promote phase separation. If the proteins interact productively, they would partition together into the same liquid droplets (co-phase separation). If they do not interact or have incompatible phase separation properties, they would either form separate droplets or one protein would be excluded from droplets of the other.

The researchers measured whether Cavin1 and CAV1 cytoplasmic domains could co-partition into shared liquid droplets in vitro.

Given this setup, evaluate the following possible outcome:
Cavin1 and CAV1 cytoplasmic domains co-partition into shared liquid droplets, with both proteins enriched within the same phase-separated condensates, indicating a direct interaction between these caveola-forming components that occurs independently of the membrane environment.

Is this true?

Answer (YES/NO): NO